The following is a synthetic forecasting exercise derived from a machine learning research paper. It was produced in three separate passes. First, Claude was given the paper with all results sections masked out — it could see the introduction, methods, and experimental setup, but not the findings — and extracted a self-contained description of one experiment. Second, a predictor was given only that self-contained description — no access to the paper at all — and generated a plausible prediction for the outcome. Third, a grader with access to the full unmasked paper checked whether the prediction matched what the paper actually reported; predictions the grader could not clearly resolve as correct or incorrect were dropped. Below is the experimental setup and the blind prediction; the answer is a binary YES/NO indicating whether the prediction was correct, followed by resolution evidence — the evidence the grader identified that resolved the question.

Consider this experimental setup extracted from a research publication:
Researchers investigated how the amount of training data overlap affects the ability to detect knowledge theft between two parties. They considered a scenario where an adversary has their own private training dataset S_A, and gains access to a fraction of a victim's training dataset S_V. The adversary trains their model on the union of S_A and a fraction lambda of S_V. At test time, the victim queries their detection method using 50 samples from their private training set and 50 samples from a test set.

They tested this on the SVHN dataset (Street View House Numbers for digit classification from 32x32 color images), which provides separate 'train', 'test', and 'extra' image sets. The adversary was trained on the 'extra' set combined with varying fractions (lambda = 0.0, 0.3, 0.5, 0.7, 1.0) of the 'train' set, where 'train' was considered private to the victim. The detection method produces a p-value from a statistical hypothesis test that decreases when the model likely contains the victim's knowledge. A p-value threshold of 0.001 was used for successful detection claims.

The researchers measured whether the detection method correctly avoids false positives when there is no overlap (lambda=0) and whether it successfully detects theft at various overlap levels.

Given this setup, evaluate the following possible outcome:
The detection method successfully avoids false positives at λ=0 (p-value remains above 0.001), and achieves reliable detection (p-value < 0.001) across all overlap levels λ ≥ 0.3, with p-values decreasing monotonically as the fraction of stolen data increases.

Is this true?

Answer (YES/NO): NO